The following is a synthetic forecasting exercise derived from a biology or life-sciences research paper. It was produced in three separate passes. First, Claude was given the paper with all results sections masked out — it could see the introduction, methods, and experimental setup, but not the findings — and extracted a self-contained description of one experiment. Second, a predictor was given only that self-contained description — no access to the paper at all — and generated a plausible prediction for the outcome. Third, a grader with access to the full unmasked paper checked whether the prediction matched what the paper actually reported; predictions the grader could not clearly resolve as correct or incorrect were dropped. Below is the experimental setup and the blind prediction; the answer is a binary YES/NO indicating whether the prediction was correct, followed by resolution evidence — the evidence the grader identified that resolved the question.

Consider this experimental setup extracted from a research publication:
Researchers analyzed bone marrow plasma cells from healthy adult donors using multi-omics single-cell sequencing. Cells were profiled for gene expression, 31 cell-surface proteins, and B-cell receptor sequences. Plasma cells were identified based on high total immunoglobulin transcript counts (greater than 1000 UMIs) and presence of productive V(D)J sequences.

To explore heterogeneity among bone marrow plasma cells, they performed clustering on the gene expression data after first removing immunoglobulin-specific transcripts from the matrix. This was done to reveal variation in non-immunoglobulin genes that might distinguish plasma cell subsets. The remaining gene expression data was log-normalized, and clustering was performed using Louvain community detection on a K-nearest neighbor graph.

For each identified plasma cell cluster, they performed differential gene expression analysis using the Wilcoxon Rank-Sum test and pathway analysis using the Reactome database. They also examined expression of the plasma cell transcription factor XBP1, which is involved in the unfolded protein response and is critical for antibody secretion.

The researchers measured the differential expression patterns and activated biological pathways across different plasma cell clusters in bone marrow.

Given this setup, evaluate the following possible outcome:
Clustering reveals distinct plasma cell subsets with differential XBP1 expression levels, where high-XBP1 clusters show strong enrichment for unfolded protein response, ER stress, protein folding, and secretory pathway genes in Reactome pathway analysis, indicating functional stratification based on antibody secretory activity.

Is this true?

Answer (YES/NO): NO